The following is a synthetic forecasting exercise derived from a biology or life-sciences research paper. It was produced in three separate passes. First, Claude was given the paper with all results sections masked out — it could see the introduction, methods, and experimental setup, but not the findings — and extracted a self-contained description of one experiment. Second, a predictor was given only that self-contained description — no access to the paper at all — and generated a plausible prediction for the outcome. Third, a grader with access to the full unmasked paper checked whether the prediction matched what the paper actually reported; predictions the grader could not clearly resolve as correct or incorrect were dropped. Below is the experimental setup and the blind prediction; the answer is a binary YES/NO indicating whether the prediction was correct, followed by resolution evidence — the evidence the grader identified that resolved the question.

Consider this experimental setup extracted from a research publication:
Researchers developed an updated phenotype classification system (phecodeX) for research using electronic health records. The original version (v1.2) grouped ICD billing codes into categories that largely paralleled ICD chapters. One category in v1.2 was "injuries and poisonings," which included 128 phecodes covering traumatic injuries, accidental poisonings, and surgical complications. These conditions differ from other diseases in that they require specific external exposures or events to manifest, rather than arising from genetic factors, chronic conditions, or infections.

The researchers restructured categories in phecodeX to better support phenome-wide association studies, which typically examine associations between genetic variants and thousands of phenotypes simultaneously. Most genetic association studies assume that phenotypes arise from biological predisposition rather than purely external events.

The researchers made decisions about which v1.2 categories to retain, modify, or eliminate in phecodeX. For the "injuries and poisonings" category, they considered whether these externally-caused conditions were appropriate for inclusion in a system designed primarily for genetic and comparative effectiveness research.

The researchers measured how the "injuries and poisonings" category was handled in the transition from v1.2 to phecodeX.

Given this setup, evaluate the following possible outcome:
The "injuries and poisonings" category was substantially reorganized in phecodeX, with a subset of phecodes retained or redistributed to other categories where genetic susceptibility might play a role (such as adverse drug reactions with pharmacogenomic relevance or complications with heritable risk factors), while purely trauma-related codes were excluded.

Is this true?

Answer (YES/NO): NO